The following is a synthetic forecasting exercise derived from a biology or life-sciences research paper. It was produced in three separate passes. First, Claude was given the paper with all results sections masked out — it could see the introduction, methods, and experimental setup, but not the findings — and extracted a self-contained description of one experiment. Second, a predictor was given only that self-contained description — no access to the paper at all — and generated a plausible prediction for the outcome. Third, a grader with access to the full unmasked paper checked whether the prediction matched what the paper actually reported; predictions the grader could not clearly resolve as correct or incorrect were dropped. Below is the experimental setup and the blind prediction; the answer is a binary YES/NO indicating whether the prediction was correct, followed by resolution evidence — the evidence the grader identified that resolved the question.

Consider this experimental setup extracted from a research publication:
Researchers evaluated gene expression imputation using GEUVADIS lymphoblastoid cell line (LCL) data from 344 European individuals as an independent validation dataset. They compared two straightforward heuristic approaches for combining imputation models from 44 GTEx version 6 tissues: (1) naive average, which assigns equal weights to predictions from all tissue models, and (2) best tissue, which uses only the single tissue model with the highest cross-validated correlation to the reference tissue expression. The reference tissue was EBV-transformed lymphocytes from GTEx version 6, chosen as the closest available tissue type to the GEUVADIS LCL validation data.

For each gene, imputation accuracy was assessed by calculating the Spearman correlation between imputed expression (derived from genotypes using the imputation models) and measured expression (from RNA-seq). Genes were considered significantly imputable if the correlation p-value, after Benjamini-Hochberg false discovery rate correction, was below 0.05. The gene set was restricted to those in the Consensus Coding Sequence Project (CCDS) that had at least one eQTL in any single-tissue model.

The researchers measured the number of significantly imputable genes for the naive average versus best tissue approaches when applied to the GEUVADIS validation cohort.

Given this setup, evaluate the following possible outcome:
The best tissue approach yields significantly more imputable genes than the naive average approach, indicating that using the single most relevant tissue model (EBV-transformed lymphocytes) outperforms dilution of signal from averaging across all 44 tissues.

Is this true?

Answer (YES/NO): NO